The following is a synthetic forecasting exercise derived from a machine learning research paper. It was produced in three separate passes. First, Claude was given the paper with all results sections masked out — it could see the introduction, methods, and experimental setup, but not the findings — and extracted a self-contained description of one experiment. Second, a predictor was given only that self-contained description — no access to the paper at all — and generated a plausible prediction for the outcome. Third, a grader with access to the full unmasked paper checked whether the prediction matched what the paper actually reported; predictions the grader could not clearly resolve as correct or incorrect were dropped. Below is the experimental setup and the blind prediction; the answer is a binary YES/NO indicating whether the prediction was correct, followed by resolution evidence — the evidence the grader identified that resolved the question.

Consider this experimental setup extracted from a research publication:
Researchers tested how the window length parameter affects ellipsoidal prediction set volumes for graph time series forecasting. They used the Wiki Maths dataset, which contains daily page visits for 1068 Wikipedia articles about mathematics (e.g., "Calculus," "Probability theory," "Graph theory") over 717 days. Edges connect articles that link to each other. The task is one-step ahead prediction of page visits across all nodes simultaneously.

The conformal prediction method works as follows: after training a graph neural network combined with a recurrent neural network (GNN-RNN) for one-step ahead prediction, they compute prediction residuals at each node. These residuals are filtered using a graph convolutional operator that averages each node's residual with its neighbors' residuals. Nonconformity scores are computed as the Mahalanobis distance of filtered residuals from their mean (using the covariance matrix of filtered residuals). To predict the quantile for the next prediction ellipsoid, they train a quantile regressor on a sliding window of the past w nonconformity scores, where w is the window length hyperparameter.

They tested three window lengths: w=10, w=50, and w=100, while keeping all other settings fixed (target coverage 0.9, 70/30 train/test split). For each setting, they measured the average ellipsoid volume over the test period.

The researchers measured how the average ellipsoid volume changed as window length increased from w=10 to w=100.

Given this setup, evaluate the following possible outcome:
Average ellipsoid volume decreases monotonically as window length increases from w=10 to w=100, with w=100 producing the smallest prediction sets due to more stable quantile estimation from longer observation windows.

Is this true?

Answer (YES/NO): YES